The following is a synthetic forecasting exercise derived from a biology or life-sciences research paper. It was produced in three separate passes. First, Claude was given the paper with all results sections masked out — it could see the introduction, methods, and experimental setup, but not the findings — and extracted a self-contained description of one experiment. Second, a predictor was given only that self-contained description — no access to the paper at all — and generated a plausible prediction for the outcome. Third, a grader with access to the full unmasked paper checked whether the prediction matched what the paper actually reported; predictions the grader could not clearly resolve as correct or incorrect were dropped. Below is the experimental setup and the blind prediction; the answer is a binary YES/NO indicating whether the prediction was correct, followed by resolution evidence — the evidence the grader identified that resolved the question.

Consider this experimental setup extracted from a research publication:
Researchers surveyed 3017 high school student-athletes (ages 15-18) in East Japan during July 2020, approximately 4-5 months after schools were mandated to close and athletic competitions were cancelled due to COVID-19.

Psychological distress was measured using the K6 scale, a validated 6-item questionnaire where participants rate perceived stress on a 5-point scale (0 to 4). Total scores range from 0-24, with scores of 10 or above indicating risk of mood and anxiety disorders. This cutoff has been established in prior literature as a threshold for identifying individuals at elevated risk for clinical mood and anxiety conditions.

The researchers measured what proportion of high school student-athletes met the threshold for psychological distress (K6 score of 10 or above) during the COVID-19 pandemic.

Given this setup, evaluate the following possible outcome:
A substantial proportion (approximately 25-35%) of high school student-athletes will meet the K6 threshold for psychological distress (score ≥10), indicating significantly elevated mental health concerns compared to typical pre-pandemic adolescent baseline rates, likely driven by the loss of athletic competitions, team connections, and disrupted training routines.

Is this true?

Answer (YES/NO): YES